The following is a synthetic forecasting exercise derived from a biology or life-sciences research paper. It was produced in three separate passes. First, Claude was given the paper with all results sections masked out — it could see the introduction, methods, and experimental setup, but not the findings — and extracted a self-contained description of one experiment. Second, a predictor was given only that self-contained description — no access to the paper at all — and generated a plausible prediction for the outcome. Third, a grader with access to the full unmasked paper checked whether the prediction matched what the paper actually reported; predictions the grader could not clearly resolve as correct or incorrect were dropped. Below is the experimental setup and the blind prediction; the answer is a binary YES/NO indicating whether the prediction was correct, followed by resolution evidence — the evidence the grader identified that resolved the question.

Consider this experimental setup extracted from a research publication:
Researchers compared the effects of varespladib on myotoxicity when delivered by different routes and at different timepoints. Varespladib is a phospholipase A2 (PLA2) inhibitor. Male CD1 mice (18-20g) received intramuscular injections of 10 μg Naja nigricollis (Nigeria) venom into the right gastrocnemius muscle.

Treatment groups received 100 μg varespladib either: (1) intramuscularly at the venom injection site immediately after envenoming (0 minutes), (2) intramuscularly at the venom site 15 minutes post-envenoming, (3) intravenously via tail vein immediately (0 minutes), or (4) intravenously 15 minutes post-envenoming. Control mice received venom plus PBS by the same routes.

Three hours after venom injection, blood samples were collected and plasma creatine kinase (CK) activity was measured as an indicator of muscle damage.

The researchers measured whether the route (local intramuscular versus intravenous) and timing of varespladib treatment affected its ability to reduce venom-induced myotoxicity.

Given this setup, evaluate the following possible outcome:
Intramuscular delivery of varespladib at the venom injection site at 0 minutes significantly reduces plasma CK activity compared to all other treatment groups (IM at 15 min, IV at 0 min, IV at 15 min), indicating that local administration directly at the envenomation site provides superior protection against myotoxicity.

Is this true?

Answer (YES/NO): NO